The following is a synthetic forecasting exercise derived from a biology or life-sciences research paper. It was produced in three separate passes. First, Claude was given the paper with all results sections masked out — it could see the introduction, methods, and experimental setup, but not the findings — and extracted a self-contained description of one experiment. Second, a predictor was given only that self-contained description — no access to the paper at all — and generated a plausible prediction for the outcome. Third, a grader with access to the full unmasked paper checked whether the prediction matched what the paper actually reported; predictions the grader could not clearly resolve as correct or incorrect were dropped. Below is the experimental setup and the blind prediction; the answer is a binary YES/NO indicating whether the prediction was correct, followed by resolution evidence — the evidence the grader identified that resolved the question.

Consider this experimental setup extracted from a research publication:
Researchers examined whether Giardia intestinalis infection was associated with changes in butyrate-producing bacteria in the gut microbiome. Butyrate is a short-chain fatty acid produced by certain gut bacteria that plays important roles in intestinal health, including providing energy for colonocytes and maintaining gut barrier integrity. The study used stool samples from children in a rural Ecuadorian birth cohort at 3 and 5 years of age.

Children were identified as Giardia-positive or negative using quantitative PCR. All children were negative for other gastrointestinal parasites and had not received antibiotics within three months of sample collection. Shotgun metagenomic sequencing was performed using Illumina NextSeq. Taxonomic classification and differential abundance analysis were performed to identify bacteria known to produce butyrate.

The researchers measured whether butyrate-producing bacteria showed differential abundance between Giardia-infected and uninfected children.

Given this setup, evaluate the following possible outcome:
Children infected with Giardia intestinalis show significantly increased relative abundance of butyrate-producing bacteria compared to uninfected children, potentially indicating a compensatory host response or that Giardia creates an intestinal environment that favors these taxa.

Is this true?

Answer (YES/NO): NO